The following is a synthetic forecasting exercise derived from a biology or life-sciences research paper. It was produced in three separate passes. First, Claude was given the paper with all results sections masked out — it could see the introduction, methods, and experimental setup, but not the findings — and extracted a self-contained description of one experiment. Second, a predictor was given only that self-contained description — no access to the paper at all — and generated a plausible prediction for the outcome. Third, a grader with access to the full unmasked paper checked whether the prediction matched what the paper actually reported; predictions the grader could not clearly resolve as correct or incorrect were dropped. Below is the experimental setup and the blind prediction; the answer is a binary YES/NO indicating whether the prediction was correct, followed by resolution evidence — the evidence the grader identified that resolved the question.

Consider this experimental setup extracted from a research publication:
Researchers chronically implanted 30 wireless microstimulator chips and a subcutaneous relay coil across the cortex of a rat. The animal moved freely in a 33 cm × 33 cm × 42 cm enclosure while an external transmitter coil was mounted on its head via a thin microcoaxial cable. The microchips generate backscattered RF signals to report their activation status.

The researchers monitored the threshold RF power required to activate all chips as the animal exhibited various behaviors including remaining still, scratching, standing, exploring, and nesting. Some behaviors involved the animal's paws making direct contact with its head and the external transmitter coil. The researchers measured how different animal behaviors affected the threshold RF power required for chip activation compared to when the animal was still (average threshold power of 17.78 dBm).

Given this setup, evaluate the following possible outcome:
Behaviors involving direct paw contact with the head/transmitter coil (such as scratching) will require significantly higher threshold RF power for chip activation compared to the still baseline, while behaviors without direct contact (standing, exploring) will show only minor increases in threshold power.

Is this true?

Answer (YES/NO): YES